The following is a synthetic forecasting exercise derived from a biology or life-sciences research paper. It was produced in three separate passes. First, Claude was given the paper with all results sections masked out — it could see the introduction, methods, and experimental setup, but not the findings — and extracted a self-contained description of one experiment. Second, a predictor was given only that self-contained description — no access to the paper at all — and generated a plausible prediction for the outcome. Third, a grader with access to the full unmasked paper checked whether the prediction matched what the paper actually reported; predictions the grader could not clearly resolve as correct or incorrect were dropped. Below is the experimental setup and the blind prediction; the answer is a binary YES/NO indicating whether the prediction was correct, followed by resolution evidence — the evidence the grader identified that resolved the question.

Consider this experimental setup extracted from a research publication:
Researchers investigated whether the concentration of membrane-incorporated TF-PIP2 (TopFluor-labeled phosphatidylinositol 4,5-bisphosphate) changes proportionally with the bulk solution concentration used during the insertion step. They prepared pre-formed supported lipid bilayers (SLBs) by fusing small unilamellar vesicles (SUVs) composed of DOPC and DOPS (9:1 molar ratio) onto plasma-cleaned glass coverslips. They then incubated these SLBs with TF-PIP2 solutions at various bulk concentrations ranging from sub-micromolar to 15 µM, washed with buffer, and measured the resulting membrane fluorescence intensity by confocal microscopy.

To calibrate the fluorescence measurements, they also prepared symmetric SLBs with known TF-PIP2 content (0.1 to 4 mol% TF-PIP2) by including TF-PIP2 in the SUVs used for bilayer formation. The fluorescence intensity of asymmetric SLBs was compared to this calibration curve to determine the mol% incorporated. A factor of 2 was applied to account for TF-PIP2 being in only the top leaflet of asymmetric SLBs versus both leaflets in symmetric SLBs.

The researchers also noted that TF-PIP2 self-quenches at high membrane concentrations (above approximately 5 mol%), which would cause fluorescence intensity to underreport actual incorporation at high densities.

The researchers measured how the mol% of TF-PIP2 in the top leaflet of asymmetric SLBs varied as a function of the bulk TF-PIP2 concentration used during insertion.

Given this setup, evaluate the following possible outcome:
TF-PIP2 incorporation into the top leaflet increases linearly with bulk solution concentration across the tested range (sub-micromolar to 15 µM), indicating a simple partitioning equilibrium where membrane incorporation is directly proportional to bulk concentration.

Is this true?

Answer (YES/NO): NO